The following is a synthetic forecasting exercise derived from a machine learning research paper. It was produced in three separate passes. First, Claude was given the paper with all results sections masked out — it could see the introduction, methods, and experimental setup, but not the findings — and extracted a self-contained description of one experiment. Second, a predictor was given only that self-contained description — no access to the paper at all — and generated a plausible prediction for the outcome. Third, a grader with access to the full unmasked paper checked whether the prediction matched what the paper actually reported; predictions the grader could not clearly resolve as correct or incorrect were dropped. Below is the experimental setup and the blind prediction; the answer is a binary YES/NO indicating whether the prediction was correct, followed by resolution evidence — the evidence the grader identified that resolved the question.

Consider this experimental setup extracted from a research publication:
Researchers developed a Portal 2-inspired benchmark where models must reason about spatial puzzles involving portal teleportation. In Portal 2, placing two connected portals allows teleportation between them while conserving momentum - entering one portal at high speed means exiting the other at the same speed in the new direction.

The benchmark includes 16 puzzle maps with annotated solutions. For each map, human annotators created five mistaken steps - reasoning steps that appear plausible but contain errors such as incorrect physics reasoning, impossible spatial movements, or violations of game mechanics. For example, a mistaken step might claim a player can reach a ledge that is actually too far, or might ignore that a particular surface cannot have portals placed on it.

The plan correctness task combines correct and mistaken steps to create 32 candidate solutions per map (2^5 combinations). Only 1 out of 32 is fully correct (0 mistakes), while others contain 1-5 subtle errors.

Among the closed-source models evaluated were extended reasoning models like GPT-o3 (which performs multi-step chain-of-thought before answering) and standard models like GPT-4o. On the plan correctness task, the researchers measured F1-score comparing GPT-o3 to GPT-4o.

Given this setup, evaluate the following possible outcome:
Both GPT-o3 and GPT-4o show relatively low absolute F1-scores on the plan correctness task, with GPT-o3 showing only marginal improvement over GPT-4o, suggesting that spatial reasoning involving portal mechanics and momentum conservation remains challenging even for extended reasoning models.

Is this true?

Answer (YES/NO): YES